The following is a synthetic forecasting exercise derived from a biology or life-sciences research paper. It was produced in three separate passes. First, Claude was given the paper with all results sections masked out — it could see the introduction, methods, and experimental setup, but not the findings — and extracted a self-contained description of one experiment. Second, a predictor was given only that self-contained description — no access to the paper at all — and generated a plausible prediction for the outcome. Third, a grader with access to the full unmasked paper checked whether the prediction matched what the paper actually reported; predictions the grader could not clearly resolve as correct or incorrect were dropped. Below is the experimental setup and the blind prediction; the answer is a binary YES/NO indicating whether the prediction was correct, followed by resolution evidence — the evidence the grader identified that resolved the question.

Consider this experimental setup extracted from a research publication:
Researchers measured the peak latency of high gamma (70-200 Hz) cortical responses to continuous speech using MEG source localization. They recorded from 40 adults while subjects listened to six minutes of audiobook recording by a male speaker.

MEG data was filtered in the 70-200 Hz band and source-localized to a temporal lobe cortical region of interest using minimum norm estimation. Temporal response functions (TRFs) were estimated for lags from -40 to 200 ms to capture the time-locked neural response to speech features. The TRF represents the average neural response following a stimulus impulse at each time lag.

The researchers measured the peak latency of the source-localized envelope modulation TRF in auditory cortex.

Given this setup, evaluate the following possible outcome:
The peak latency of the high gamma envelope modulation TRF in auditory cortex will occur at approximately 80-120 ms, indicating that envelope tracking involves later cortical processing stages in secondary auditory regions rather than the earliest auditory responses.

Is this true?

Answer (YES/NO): NO